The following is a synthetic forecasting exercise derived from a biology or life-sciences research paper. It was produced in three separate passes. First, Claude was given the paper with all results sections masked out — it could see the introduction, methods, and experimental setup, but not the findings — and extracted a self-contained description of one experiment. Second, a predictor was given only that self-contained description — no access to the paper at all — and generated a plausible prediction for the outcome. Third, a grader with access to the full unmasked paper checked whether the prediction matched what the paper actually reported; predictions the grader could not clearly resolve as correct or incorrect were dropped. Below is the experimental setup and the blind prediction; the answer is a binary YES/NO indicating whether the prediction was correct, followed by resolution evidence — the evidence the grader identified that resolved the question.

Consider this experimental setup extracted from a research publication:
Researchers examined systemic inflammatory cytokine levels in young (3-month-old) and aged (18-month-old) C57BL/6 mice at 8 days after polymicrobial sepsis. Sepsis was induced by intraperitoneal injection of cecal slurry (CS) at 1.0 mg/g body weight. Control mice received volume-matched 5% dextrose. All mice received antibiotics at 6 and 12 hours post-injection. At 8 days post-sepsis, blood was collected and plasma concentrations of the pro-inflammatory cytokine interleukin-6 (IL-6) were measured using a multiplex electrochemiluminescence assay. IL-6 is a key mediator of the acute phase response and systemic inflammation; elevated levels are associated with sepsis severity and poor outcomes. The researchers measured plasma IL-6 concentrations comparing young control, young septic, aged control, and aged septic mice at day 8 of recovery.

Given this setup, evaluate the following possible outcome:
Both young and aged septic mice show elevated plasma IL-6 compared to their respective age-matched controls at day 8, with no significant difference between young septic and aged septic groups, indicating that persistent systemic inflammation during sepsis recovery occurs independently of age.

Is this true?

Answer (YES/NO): NO